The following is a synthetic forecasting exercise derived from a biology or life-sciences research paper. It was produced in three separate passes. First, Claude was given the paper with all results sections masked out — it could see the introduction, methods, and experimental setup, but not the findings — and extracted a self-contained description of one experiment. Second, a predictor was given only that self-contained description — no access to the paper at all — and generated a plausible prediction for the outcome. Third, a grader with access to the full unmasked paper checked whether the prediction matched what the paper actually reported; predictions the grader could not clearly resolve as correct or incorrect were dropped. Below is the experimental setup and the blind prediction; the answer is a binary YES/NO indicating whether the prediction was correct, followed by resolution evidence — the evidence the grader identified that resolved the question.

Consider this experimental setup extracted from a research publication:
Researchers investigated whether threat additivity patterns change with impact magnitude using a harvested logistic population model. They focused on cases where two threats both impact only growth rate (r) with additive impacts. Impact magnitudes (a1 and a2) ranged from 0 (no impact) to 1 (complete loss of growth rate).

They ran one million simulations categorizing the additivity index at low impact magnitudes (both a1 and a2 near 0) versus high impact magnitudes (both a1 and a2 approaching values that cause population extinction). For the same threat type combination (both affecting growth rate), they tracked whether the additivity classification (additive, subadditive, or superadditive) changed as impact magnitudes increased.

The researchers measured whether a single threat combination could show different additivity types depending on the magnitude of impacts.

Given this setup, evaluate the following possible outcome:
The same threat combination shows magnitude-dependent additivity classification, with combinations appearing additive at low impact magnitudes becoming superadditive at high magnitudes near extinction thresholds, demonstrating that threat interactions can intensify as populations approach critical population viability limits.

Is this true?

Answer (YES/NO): YES